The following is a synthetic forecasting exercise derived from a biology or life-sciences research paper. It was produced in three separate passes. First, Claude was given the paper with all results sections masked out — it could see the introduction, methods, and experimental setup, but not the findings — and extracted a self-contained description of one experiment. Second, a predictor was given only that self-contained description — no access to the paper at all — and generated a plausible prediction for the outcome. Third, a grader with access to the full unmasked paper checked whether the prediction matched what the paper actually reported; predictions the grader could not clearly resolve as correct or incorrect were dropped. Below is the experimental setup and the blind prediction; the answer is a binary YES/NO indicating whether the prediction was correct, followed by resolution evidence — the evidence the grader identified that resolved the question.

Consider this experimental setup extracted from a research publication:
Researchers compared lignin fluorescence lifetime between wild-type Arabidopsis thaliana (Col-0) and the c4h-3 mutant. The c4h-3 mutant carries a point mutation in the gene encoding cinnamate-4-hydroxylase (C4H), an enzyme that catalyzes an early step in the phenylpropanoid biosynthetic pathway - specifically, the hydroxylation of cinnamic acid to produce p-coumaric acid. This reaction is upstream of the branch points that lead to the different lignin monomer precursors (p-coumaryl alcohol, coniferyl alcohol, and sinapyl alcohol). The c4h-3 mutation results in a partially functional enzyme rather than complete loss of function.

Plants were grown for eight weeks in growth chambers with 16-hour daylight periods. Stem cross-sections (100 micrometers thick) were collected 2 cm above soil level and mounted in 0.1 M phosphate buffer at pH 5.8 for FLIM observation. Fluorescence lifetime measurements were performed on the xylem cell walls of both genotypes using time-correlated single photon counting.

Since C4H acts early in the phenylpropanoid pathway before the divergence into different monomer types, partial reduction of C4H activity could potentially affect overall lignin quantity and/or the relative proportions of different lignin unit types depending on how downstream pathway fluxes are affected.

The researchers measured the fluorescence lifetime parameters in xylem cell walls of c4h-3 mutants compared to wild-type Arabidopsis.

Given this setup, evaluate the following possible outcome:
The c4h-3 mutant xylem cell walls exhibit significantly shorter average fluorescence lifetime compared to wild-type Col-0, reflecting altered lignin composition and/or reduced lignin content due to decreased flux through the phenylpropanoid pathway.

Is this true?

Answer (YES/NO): YES